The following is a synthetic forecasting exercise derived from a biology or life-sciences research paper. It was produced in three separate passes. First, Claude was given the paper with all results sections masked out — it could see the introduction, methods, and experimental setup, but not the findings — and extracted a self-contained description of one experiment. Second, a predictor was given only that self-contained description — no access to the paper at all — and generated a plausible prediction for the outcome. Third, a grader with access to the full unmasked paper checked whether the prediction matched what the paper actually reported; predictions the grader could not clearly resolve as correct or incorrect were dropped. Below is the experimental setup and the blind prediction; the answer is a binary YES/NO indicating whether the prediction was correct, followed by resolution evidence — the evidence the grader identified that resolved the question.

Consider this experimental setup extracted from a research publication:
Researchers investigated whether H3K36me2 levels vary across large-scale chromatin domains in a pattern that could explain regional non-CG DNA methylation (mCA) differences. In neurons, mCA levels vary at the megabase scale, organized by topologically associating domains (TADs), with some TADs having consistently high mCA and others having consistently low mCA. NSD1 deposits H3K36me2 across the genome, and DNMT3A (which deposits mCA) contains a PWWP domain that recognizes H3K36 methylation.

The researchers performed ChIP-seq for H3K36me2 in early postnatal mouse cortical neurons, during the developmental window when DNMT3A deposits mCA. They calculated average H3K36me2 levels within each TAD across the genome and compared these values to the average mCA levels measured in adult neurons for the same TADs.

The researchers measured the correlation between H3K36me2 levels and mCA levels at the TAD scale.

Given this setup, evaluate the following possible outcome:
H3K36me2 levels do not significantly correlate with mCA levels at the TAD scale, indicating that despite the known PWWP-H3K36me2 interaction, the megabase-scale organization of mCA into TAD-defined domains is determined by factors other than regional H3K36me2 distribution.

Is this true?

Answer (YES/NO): NO